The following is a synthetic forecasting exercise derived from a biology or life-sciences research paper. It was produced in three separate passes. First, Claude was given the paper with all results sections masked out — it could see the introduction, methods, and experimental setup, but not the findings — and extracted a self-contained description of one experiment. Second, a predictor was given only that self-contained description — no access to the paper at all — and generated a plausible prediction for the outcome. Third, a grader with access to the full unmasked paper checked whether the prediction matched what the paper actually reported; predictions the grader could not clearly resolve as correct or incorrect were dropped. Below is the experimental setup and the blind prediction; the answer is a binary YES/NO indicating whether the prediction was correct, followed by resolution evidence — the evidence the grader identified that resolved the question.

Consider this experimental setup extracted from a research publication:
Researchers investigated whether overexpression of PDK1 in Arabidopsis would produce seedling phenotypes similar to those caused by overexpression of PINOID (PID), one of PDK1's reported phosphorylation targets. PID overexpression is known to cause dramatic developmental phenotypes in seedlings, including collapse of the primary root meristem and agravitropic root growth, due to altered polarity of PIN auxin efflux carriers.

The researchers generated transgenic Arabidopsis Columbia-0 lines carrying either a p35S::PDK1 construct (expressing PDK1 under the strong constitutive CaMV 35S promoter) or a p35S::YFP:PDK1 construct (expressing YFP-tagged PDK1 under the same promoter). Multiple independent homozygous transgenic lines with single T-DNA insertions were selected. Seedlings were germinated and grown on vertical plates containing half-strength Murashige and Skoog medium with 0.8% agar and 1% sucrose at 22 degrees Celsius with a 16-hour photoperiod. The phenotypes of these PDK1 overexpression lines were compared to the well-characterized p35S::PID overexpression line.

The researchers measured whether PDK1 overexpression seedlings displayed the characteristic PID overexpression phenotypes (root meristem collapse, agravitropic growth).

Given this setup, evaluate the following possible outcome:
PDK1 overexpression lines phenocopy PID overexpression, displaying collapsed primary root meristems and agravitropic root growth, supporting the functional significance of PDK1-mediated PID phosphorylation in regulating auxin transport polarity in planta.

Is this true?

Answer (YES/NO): NO